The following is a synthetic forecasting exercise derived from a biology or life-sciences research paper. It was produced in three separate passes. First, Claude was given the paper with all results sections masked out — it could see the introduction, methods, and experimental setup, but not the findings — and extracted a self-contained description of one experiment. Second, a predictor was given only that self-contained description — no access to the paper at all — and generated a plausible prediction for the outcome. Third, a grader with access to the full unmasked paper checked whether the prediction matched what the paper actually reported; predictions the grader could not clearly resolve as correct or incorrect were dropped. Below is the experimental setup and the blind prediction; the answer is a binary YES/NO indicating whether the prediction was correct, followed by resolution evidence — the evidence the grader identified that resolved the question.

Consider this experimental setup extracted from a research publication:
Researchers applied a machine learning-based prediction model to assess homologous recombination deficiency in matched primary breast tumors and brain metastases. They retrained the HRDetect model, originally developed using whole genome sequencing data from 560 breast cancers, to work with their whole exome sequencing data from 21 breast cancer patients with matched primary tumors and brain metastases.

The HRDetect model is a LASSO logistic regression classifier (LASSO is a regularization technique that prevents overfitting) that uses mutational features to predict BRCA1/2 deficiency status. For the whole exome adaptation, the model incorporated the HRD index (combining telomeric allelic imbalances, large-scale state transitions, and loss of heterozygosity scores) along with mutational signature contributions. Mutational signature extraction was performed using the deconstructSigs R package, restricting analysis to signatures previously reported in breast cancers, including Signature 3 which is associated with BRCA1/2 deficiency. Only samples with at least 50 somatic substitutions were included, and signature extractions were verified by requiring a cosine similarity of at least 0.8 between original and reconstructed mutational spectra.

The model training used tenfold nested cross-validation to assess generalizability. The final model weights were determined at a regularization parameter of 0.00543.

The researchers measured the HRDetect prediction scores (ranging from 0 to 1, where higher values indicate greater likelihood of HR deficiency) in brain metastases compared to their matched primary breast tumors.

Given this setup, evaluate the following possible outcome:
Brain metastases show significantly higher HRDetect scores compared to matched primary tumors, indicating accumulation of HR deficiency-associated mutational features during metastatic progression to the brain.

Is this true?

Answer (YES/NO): YES